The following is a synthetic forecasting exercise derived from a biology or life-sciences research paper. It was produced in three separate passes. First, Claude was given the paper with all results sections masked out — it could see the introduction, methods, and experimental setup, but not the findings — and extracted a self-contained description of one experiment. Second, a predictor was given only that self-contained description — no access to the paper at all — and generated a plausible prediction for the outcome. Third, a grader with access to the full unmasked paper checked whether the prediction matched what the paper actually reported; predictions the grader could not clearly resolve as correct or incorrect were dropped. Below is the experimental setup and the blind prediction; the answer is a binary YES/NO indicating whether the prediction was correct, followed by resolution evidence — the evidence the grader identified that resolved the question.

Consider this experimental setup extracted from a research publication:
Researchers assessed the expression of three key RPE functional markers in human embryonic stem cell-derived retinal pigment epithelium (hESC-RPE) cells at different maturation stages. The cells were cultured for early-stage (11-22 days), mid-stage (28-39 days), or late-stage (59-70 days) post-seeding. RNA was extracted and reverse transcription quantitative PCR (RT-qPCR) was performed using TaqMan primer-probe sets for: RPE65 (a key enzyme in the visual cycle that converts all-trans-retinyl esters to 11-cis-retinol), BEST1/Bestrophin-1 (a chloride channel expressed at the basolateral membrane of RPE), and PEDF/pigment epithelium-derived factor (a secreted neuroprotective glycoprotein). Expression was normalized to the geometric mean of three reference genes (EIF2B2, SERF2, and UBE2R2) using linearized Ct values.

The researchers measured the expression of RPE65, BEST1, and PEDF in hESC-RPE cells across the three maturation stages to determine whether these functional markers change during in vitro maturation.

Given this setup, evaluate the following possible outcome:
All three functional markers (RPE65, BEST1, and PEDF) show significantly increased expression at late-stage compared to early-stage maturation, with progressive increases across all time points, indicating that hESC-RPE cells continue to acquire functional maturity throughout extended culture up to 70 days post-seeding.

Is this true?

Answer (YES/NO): NO